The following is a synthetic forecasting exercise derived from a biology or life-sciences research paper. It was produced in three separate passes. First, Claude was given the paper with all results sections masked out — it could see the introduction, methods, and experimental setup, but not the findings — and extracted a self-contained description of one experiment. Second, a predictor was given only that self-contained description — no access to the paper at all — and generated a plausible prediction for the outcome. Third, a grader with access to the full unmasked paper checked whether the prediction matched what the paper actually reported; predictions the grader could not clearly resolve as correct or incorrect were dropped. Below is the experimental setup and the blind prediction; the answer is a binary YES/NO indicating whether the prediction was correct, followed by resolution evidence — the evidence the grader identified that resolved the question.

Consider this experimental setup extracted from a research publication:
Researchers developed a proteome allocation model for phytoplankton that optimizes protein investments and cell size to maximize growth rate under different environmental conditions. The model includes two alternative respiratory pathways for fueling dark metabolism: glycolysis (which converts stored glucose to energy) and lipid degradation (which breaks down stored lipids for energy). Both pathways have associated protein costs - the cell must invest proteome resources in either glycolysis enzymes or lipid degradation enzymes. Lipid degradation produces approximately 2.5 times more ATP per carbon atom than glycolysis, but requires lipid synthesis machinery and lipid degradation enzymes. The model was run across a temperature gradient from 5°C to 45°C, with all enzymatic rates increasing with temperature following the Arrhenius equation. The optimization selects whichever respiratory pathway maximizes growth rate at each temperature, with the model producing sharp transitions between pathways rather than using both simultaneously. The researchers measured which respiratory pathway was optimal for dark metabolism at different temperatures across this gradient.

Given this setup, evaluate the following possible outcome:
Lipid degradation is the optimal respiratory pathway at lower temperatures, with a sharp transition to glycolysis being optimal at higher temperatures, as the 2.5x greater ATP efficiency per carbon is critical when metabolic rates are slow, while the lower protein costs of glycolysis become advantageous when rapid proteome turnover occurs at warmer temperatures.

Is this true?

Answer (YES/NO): NO